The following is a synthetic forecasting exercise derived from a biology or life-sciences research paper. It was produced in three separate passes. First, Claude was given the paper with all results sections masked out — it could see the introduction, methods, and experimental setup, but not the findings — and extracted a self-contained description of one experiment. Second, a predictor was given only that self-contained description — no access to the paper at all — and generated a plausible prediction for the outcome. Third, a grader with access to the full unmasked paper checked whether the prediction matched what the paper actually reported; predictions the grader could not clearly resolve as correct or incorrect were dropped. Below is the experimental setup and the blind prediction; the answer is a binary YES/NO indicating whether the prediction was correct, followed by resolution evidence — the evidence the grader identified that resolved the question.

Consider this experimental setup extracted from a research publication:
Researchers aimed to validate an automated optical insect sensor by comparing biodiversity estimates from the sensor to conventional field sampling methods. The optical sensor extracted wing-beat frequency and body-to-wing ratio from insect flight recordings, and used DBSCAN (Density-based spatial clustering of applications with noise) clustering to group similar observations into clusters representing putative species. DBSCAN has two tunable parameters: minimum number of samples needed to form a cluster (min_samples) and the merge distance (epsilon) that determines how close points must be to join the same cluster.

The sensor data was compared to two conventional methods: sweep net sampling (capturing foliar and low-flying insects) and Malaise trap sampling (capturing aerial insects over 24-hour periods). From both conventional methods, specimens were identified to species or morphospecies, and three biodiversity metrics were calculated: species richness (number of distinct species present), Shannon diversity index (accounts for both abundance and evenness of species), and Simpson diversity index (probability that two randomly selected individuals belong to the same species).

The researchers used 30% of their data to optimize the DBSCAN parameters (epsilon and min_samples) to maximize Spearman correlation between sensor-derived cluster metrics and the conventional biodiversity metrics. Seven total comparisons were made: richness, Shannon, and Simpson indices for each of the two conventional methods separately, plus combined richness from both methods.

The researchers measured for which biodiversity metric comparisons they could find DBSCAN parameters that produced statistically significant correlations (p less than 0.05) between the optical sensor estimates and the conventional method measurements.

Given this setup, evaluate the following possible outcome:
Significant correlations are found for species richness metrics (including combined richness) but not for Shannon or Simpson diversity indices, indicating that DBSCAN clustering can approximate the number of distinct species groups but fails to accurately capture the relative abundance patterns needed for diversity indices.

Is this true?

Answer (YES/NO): NO